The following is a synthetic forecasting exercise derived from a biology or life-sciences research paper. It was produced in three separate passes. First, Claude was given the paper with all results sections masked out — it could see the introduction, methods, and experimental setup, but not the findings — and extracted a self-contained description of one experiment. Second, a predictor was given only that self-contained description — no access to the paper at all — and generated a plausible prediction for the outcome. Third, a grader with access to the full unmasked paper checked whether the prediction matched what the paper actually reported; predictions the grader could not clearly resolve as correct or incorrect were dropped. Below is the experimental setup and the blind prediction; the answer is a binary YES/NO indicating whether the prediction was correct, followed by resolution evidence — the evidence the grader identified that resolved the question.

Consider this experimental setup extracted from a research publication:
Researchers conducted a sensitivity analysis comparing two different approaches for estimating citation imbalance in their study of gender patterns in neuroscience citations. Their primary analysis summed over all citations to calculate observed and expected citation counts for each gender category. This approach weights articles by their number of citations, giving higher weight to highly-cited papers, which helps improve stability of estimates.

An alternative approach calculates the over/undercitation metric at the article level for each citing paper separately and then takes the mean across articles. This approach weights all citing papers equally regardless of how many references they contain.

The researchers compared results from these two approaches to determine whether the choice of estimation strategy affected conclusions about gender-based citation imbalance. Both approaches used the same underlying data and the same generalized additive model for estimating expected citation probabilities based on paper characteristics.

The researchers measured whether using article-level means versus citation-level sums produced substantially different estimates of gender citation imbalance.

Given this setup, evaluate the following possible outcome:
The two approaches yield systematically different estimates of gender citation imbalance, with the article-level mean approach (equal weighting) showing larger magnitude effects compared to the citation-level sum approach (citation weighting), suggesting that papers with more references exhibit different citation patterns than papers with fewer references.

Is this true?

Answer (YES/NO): NO